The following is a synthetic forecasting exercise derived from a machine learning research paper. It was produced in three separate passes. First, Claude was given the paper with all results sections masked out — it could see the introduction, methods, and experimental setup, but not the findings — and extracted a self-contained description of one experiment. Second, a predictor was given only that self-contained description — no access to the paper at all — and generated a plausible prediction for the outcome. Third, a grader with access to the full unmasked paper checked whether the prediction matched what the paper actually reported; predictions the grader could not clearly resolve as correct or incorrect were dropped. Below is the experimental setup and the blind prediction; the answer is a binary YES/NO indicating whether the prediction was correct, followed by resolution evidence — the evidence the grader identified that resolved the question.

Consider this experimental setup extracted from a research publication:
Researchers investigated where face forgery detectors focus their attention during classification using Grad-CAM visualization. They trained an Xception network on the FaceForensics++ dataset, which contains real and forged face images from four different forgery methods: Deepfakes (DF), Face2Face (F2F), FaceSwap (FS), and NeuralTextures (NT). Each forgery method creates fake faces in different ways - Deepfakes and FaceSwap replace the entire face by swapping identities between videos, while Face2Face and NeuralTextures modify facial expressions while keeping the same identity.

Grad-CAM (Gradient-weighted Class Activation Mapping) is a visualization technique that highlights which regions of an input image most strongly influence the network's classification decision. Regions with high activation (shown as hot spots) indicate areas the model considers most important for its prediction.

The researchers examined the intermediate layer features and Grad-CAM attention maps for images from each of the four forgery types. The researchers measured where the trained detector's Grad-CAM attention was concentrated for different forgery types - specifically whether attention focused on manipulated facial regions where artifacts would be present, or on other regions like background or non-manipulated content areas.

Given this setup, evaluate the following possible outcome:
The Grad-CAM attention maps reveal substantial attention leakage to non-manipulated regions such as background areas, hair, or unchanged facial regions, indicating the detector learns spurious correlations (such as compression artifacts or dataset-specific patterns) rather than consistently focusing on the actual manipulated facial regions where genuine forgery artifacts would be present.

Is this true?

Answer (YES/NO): YES